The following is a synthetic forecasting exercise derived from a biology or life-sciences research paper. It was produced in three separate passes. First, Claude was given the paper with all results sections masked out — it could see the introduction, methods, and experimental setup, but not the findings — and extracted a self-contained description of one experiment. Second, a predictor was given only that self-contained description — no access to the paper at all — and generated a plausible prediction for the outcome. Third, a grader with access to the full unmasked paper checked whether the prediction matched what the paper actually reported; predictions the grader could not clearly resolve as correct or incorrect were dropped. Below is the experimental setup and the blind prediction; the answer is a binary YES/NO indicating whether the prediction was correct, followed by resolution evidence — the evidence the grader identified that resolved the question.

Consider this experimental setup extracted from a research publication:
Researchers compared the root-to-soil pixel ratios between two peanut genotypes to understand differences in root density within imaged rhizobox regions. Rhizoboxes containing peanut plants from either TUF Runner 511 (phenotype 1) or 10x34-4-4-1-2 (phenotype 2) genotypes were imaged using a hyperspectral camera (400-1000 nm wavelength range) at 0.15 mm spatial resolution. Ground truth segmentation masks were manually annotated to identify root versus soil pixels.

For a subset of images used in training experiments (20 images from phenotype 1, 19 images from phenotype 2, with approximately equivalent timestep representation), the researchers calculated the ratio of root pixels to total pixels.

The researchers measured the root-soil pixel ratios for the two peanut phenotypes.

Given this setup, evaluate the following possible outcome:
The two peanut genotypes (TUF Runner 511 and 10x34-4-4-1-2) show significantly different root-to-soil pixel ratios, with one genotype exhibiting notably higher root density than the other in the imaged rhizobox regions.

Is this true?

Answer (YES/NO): YES